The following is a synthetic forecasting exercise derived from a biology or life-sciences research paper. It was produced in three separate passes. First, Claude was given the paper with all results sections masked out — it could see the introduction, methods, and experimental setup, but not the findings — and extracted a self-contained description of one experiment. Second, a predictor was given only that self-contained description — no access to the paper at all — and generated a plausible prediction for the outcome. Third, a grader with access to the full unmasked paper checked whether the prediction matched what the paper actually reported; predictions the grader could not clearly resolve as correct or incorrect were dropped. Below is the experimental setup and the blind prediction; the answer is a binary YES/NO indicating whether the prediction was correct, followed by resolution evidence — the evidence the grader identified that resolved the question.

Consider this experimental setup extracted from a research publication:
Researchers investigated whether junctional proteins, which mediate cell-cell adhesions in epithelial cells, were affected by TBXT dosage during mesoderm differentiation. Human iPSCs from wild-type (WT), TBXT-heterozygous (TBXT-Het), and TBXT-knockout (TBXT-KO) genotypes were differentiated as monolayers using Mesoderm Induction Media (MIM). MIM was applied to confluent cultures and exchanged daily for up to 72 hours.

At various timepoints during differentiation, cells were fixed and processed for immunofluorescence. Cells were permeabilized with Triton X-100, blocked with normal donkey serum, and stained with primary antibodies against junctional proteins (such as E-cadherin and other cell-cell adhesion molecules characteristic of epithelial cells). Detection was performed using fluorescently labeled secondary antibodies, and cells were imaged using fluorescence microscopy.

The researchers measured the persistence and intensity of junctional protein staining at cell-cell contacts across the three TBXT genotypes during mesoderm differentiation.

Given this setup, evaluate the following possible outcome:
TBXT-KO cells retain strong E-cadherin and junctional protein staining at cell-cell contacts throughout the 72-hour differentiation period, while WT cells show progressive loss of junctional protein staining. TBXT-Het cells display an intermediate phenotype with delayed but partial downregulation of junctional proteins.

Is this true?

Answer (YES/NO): NO